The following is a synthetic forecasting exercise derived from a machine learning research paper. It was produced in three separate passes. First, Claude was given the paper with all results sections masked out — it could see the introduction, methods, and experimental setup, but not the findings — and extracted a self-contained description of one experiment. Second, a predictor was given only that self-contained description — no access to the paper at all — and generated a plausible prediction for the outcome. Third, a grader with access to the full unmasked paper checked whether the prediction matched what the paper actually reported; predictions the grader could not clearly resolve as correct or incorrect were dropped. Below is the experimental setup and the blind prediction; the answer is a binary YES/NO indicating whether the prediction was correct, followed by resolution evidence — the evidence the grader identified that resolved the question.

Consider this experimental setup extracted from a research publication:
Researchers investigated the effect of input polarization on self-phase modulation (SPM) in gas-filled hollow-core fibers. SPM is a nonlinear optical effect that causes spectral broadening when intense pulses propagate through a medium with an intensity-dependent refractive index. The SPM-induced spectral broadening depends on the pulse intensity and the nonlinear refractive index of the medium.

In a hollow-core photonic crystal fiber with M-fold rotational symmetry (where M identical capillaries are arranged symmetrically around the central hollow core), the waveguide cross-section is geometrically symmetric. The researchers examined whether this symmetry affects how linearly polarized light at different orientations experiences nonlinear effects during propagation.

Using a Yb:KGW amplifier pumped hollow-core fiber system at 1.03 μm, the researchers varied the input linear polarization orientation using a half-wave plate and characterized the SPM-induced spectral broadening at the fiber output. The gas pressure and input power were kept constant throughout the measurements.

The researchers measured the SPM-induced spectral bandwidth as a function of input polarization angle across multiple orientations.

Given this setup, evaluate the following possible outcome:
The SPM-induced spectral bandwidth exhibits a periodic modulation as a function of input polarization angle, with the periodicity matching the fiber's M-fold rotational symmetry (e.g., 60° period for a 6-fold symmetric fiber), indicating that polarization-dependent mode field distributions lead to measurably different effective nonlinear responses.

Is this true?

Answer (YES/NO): NO